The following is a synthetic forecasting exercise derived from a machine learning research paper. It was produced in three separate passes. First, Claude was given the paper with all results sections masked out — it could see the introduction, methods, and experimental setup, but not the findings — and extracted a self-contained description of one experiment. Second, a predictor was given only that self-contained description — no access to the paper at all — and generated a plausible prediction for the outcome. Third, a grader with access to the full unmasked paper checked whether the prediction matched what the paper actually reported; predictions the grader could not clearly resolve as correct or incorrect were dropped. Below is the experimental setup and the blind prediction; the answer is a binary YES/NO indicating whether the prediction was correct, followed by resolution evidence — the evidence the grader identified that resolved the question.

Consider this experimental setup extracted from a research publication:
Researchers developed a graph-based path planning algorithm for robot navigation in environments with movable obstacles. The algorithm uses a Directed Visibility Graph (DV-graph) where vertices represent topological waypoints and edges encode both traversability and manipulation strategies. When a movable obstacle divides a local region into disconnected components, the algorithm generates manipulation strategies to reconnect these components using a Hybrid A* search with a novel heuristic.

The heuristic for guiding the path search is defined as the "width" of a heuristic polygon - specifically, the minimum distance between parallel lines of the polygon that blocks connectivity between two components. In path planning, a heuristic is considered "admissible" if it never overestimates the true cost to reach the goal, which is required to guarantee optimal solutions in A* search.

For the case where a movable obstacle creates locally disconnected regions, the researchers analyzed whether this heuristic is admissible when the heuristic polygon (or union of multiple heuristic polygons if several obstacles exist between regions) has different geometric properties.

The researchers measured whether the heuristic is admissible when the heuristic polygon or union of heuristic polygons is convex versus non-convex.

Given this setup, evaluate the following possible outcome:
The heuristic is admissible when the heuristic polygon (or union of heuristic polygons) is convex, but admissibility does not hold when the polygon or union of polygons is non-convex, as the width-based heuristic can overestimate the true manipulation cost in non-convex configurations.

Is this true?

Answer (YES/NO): NO